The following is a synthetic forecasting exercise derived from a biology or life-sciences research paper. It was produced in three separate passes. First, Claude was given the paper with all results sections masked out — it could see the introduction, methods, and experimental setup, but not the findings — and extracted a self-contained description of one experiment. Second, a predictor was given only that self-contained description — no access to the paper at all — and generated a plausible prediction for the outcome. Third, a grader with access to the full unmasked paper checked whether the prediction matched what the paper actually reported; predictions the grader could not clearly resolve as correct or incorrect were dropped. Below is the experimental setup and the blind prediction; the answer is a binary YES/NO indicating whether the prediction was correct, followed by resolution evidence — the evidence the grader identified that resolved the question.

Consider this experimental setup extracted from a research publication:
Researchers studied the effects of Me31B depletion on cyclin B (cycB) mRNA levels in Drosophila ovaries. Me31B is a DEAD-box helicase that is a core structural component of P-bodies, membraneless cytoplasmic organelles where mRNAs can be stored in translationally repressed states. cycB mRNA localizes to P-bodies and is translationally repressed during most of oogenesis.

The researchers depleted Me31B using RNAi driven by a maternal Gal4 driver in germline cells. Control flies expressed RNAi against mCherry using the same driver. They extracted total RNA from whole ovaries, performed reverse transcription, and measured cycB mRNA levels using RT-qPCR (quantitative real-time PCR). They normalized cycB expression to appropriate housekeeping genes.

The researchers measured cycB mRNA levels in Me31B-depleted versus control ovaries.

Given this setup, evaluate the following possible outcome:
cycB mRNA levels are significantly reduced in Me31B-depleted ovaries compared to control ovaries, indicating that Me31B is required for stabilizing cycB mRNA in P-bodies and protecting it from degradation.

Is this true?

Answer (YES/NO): YES